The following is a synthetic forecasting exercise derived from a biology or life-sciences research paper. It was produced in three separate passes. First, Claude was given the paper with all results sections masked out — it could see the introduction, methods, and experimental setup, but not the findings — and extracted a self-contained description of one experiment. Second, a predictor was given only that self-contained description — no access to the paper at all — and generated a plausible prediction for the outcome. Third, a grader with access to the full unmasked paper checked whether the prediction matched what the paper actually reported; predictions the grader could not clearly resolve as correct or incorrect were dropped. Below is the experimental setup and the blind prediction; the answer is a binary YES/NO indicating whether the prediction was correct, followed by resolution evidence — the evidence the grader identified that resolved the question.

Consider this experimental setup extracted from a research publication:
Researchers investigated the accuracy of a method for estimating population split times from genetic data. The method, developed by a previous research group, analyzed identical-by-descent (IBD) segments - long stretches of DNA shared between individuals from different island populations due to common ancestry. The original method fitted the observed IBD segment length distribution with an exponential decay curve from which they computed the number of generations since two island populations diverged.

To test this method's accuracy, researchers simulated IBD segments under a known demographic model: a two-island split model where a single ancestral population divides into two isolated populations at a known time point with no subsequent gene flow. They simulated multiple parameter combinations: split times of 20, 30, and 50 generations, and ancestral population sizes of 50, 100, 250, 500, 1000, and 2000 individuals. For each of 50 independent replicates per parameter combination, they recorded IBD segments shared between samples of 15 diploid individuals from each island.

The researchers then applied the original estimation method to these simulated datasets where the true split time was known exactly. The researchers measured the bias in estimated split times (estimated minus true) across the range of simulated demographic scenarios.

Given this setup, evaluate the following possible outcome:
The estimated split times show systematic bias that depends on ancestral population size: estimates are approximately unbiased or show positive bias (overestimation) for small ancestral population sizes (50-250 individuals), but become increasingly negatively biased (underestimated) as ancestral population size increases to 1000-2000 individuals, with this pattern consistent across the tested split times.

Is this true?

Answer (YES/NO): NO